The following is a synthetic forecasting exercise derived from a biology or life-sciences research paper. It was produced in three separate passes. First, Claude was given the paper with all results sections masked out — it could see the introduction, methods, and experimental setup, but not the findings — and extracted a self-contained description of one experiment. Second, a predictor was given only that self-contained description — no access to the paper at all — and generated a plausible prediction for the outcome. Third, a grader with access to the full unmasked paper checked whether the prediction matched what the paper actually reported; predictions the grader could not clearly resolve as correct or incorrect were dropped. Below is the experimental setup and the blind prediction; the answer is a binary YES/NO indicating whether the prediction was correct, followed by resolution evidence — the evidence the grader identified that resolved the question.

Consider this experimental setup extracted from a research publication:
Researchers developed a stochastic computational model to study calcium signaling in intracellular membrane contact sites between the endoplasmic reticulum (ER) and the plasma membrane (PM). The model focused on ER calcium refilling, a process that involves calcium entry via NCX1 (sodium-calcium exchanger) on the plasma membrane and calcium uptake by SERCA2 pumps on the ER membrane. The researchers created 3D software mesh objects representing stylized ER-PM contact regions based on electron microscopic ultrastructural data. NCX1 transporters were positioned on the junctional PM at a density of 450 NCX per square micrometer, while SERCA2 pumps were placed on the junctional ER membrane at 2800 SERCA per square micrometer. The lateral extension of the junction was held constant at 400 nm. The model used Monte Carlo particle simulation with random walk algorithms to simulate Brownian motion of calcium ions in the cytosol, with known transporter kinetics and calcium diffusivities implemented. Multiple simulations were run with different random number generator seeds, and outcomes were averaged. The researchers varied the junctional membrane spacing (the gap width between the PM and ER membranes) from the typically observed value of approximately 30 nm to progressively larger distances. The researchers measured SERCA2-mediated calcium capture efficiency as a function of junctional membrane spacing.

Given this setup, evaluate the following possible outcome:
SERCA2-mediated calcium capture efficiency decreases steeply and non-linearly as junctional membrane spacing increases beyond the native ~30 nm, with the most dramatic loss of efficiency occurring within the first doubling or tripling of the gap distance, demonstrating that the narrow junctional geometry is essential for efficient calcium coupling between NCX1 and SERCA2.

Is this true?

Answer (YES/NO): YES